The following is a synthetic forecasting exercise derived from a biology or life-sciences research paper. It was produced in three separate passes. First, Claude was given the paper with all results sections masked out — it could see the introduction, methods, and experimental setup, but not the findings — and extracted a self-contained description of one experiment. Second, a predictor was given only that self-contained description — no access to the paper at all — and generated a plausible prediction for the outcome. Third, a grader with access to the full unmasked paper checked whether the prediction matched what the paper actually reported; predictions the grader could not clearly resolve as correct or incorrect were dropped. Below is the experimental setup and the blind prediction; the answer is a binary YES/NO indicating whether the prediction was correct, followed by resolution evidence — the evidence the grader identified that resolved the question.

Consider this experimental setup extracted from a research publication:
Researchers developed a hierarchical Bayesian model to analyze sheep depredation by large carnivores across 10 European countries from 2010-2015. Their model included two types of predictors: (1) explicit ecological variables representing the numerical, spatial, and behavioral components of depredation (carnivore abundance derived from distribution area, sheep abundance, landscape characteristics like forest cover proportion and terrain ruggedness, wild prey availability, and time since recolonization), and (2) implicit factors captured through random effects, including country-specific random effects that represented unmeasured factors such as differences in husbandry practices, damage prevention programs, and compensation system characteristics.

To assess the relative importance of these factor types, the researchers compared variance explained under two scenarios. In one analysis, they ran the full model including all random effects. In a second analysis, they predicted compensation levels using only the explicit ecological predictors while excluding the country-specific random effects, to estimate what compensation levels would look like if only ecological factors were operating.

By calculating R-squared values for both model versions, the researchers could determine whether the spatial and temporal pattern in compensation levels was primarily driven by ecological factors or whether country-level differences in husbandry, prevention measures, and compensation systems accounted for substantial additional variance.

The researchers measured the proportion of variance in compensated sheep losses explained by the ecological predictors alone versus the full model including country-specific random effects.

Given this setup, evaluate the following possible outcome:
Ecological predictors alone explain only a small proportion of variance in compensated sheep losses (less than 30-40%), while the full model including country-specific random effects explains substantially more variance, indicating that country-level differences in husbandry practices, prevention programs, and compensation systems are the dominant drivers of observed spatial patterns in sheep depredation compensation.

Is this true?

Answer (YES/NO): YES